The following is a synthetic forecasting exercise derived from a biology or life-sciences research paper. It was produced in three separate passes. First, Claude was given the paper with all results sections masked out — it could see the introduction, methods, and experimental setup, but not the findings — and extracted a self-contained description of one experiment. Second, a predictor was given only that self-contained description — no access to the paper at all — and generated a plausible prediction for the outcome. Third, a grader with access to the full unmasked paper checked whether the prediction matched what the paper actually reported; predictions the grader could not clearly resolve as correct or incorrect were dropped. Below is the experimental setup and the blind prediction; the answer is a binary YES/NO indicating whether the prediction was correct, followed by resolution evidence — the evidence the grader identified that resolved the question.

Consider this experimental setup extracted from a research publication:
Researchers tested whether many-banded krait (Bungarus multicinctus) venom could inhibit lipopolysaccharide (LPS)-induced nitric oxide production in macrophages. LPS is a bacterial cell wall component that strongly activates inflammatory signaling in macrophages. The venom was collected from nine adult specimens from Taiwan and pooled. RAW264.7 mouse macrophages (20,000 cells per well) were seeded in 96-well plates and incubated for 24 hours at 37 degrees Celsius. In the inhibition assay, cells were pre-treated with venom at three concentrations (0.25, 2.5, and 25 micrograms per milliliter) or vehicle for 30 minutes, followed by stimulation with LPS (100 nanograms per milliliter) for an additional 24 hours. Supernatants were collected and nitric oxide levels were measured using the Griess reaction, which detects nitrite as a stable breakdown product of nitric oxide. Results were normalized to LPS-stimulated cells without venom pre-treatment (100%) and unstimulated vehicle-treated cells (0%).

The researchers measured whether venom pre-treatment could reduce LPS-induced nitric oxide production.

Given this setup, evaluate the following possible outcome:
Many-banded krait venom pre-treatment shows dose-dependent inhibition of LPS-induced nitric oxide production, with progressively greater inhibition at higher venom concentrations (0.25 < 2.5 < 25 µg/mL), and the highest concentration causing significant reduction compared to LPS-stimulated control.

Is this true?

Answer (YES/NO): NO